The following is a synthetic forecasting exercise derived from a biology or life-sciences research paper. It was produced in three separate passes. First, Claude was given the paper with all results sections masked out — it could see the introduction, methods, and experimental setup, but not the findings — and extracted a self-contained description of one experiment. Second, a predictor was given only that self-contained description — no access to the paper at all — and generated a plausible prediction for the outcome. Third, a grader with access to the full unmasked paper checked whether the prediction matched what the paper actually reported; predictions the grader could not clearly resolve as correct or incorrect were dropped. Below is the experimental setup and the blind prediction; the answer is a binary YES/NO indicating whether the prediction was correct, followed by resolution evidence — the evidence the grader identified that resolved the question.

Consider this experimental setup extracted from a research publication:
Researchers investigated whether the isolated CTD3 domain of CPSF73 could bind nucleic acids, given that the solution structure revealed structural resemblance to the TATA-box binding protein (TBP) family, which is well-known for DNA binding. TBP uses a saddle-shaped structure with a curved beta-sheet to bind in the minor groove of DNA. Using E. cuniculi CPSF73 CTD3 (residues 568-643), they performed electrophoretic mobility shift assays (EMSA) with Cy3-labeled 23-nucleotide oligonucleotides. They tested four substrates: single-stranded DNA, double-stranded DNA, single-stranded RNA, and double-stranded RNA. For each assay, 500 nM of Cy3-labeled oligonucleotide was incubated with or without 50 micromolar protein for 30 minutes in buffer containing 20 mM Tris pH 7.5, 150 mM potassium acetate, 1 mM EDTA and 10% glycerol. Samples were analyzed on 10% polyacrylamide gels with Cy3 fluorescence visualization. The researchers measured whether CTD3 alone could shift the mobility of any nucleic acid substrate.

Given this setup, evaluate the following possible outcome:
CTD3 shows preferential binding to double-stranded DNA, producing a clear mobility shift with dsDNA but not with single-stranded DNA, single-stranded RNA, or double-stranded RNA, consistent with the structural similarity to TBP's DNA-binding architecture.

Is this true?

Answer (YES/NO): NO